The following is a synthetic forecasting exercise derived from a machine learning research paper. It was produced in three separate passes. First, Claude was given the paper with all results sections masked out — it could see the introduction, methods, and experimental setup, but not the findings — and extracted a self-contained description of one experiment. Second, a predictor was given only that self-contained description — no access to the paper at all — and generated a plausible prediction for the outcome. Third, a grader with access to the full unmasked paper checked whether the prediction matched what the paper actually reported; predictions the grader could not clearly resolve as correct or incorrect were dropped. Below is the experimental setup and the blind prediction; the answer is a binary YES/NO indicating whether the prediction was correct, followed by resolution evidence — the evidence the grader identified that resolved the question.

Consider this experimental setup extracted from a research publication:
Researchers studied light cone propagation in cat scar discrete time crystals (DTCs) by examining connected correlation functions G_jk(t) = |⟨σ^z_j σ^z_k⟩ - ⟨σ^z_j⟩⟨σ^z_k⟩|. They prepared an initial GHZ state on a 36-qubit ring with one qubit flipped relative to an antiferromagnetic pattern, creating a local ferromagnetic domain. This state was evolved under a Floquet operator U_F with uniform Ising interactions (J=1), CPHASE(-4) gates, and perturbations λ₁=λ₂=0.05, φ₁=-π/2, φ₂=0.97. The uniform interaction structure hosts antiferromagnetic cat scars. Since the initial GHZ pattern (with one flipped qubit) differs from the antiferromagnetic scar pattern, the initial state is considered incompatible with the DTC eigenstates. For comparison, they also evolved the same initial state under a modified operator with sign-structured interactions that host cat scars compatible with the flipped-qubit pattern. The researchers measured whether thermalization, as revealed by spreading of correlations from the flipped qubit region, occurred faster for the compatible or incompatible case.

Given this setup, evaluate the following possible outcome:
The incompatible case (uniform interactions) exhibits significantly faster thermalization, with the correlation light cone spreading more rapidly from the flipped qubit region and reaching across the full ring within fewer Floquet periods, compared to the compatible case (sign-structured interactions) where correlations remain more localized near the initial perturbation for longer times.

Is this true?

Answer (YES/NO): YES